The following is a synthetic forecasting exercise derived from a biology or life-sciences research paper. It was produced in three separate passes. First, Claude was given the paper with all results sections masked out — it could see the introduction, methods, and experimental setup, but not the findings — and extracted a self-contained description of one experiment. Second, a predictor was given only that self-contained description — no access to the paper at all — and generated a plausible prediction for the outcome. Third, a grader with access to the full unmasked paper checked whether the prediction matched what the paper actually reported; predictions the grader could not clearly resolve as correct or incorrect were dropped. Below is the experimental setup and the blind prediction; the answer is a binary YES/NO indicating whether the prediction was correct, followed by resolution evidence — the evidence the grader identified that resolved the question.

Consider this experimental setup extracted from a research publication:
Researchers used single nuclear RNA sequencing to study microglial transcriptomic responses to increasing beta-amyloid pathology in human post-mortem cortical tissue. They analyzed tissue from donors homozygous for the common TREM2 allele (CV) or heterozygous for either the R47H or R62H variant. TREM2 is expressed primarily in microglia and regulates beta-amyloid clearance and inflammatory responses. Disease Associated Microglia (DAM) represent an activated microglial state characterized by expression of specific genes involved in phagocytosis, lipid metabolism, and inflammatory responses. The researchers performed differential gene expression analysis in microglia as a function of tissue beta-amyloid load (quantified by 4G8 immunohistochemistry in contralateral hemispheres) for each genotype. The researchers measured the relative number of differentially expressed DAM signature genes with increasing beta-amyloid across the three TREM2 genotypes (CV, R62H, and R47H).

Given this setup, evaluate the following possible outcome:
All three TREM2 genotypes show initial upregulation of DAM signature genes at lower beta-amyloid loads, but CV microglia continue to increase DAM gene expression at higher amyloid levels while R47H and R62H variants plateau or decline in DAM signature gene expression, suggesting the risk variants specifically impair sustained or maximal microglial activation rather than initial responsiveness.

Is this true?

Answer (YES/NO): NO